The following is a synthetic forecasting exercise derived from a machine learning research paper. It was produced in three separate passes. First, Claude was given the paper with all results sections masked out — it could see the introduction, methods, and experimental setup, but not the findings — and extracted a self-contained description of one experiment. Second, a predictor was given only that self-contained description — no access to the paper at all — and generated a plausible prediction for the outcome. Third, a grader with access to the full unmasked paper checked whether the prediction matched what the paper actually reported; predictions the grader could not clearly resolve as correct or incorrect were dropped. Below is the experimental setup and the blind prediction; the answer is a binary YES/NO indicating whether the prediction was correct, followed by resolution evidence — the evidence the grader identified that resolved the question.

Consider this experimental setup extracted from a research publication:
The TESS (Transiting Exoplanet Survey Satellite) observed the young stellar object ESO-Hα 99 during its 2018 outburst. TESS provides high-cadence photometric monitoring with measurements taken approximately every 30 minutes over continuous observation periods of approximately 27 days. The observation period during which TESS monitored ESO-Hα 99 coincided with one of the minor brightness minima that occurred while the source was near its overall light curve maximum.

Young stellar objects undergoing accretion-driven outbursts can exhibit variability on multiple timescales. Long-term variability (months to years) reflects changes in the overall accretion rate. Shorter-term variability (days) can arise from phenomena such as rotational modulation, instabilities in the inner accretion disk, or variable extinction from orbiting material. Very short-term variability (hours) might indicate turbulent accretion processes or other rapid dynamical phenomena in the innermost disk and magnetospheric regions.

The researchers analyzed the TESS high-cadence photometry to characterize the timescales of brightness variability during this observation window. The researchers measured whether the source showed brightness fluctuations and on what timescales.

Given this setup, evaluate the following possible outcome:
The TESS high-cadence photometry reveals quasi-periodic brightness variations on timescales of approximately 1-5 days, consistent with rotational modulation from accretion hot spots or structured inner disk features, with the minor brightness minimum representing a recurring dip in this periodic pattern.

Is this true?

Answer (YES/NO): NO